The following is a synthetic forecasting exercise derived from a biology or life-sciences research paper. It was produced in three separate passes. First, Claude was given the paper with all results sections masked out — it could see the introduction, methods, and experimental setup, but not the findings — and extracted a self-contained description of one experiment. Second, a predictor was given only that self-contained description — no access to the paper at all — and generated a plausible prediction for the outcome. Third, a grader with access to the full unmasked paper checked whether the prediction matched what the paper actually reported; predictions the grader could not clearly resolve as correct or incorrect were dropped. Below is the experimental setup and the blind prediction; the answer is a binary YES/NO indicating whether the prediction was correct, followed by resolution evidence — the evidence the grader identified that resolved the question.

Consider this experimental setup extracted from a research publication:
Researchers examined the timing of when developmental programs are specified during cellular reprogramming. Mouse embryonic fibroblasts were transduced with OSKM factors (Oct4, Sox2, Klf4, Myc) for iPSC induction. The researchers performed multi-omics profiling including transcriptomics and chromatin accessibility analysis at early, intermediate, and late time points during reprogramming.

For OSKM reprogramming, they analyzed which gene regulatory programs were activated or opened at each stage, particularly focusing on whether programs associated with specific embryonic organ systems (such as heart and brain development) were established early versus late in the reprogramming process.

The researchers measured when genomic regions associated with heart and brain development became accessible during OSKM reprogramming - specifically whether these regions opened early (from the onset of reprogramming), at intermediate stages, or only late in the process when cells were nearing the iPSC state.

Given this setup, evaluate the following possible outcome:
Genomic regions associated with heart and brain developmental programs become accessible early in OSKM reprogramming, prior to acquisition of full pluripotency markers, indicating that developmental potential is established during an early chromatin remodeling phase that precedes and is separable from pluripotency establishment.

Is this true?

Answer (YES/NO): YES